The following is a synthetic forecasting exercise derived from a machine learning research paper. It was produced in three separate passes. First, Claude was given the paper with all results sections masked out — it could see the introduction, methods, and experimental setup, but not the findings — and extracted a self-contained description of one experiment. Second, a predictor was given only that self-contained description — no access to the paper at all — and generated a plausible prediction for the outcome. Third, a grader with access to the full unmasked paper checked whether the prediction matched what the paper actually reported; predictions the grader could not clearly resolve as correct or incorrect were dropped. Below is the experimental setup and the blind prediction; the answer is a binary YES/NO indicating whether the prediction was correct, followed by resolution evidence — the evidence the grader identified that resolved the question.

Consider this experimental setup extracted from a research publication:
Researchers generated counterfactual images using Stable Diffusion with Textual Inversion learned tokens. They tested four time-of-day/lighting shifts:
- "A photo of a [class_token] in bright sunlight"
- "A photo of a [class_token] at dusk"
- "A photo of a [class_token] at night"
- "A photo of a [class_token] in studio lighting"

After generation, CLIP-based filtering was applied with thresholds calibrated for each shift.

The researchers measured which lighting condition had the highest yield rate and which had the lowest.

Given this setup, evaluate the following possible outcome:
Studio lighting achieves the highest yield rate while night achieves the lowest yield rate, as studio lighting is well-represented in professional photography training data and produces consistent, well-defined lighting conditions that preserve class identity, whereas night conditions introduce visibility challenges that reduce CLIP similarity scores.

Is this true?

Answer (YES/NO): NO